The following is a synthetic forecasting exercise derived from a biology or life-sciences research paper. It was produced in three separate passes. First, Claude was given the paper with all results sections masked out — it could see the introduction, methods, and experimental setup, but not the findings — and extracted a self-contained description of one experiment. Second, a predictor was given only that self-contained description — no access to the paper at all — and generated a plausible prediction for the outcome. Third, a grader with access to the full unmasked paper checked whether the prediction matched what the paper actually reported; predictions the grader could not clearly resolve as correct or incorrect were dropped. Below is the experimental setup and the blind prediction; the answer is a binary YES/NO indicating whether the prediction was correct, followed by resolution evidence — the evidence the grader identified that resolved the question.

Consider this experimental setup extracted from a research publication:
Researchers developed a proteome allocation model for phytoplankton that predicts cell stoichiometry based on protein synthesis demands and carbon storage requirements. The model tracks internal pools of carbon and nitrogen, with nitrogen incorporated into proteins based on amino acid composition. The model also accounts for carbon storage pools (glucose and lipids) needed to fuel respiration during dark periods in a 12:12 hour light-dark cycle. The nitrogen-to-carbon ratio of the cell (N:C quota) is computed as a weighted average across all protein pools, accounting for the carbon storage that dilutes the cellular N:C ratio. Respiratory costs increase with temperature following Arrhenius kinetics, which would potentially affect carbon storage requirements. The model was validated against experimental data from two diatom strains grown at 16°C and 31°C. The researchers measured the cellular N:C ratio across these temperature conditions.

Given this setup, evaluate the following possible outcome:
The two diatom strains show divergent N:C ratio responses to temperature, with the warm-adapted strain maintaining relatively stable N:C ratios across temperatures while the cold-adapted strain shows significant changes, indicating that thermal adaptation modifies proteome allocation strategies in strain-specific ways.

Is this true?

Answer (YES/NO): NO